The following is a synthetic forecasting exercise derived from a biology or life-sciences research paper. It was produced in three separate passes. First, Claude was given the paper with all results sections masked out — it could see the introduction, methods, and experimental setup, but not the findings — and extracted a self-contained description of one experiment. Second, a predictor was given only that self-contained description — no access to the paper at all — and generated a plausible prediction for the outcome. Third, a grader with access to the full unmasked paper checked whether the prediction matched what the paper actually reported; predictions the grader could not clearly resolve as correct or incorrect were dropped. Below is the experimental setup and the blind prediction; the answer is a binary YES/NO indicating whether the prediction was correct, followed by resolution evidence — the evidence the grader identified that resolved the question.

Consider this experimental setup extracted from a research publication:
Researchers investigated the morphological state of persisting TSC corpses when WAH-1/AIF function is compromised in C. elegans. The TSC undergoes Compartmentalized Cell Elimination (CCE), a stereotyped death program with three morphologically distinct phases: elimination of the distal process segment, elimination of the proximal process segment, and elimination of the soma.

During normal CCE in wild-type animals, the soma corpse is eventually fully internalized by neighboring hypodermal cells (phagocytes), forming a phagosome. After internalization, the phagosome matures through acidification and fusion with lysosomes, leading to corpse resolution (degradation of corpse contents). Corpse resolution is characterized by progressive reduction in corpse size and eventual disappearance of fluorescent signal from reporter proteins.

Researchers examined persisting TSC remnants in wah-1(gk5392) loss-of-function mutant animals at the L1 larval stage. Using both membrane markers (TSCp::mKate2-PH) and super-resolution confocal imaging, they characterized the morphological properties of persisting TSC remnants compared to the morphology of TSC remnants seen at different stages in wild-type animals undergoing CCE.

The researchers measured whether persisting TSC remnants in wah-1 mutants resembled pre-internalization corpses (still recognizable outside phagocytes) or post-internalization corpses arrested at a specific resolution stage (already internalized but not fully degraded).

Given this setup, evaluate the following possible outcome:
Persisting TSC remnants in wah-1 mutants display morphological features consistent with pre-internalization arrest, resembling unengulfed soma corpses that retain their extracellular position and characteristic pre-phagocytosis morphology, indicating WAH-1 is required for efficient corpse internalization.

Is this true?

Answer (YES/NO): YES